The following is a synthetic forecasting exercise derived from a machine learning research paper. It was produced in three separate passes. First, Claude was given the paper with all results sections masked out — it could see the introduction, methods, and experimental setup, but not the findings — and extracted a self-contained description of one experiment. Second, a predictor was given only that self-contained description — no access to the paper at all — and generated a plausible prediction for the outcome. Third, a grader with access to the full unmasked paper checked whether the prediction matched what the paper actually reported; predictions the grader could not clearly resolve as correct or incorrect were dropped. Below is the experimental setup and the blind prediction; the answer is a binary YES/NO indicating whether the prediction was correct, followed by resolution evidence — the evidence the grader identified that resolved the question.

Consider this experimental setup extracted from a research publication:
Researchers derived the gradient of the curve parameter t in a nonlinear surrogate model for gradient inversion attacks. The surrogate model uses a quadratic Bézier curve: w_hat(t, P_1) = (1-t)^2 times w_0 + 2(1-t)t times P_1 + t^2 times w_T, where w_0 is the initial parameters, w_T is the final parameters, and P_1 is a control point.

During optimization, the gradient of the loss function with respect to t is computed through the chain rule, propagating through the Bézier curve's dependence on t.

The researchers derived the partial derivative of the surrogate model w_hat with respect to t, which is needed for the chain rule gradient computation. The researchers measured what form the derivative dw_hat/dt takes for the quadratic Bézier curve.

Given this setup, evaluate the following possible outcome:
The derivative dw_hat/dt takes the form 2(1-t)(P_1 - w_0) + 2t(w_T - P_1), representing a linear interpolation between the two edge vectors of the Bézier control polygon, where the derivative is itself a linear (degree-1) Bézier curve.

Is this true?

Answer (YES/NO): YES